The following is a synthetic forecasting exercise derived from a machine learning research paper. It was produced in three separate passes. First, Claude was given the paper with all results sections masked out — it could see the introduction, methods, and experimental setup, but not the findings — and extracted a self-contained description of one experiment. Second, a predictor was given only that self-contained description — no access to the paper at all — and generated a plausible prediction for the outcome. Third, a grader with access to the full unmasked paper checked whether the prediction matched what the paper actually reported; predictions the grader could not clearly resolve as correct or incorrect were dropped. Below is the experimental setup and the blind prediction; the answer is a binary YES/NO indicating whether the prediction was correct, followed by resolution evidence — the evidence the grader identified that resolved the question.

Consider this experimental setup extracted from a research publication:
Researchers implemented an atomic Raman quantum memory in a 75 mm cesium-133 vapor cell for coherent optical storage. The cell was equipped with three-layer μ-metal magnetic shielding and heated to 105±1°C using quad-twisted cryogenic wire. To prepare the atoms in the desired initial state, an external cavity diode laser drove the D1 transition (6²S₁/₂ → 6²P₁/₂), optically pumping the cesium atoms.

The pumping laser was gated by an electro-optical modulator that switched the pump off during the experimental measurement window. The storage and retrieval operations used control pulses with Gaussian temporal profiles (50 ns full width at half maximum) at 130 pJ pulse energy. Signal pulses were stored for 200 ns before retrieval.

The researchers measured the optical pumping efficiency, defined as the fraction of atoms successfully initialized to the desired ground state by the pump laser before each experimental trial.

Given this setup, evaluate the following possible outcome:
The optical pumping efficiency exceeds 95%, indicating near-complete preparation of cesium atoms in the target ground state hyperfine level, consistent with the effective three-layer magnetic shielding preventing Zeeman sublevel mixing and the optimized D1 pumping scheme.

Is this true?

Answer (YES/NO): YES